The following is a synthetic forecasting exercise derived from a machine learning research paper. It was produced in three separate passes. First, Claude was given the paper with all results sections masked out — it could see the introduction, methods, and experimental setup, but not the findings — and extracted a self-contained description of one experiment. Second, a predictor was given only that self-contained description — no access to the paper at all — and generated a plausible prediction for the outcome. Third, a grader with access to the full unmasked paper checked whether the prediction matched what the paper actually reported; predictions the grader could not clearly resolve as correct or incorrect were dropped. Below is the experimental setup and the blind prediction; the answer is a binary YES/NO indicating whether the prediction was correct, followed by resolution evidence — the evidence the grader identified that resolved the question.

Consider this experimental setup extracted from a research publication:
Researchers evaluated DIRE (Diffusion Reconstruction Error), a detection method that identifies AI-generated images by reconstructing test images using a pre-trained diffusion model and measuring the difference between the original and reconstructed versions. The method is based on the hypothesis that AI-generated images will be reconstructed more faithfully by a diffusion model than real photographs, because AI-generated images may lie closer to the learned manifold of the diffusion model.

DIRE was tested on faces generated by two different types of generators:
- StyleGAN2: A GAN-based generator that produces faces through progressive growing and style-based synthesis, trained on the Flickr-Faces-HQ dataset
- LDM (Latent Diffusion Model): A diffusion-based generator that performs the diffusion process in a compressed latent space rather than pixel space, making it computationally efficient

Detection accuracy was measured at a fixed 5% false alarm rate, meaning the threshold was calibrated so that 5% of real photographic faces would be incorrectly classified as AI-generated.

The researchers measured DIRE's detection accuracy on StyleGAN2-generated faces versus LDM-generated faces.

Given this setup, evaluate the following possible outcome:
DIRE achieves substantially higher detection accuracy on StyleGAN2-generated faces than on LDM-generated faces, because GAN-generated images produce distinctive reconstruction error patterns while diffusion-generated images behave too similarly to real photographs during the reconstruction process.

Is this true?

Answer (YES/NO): NO